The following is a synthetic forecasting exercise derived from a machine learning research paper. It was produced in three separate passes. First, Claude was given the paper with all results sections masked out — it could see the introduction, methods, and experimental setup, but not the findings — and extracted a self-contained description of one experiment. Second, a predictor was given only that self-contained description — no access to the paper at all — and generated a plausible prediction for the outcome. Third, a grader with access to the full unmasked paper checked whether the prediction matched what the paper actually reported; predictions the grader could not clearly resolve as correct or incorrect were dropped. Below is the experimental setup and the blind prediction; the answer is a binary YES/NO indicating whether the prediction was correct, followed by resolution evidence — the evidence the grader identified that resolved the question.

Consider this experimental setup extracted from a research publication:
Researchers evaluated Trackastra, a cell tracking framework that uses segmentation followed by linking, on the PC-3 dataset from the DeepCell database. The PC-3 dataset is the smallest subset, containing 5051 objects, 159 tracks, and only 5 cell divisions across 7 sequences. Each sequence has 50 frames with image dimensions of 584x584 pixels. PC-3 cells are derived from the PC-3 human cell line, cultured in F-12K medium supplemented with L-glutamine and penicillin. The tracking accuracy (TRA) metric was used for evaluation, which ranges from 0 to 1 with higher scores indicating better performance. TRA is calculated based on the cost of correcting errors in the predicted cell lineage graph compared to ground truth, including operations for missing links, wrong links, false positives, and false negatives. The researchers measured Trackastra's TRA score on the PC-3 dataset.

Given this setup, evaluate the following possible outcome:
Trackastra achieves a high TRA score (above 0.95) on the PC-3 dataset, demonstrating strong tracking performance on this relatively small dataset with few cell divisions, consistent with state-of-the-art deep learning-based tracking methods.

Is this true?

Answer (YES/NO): NO